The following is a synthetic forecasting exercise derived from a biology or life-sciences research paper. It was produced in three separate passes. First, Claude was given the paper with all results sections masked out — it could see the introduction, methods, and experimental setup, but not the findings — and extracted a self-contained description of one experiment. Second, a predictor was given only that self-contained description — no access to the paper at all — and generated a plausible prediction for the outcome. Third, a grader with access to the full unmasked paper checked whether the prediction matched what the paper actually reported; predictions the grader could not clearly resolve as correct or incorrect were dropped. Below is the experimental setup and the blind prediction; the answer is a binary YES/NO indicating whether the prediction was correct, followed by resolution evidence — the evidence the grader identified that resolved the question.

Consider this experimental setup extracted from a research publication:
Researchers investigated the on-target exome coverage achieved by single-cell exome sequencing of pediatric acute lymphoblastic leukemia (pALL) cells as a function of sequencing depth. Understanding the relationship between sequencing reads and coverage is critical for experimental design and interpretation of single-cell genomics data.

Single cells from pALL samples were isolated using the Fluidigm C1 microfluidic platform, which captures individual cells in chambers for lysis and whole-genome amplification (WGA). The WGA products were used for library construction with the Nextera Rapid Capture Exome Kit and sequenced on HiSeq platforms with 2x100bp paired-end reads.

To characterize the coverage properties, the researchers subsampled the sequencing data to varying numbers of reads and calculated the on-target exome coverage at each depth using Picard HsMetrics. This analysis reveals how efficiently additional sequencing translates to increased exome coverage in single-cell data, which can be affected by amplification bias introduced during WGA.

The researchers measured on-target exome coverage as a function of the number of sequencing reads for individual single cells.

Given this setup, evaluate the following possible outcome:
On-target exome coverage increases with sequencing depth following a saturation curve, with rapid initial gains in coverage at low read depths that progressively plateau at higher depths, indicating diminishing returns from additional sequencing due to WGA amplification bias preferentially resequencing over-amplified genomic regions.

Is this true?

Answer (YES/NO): YES